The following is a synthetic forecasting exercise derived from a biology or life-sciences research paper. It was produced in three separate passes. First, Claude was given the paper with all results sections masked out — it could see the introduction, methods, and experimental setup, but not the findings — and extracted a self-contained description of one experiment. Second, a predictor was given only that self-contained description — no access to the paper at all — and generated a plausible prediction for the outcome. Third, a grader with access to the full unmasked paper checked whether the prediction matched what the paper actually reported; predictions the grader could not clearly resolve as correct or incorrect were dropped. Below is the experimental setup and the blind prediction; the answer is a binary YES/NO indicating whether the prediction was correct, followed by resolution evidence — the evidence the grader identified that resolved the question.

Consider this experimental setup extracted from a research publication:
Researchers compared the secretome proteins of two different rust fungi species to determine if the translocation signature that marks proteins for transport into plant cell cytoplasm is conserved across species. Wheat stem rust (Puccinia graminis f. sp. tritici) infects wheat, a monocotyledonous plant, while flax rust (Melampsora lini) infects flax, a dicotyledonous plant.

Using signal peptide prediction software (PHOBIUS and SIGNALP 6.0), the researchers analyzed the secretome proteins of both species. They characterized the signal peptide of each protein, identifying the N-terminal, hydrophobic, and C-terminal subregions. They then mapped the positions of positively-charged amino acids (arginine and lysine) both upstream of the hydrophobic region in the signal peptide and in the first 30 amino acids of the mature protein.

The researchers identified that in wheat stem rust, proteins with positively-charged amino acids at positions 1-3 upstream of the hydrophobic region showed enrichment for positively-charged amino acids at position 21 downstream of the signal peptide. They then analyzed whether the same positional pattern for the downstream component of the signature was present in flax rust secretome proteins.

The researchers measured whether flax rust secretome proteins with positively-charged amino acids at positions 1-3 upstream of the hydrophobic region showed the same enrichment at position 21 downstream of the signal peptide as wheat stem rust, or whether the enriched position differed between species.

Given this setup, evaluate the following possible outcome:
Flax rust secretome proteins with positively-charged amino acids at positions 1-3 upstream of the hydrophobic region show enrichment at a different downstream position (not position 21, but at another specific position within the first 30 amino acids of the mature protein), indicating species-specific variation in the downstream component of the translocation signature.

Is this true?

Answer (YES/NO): YES